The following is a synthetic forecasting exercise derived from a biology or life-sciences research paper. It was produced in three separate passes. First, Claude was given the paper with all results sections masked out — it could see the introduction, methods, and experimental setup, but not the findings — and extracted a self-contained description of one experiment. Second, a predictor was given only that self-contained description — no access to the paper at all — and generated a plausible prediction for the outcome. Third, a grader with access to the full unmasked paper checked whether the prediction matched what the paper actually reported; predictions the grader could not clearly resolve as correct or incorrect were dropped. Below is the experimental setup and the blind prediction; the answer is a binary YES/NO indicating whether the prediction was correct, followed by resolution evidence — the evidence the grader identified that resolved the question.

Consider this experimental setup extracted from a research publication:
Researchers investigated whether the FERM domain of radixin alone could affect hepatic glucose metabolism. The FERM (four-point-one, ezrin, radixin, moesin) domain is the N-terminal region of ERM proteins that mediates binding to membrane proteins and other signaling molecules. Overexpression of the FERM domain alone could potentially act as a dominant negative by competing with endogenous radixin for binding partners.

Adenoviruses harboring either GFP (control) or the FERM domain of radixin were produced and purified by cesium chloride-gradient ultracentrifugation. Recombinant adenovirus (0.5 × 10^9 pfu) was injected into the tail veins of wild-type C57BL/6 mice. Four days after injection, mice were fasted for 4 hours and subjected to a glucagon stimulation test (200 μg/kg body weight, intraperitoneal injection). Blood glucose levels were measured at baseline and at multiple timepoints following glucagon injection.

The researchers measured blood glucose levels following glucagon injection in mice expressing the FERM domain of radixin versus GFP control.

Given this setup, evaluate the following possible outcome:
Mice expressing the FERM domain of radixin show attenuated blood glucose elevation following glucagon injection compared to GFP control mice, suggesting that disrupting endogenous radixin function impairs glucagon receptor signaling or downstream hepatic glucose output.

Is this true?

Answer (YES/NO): YES